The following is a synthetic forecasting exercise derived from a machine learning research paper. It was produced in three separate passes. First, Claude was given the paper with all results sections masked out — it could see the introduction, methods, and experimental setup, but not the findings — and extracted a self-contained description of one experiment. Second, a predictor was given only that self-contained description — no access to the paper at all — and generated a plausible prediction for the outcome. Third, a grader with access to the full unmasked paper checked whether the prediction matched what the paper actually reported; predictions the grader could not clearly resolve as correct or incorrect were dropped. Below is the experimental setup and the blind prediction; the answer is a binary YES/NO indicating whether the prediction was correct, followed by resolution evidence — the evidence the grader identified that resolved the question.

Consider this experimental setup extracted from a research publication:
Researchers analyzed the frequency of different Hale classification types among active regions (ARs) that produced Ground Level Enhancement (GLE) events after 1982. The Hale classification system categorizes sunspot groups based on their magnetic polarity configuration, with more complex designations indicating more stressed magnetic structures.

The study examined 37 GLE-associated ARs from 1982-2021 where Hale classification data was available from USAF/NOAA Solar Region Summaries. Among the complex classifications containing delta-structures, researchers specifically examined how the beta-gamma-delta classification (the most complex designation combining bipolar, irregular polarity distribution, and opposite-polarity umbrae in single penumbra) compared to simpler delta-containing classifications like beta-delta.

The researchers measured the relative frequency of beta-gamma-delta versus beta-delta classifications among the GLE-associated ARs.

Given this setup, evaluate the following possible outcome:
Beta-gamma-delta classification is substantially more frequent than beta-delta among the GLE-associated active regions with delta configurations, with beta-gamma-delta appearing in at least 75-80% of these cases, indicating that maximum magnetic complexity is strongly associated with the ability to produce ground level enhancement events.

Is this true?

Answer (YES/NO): NO